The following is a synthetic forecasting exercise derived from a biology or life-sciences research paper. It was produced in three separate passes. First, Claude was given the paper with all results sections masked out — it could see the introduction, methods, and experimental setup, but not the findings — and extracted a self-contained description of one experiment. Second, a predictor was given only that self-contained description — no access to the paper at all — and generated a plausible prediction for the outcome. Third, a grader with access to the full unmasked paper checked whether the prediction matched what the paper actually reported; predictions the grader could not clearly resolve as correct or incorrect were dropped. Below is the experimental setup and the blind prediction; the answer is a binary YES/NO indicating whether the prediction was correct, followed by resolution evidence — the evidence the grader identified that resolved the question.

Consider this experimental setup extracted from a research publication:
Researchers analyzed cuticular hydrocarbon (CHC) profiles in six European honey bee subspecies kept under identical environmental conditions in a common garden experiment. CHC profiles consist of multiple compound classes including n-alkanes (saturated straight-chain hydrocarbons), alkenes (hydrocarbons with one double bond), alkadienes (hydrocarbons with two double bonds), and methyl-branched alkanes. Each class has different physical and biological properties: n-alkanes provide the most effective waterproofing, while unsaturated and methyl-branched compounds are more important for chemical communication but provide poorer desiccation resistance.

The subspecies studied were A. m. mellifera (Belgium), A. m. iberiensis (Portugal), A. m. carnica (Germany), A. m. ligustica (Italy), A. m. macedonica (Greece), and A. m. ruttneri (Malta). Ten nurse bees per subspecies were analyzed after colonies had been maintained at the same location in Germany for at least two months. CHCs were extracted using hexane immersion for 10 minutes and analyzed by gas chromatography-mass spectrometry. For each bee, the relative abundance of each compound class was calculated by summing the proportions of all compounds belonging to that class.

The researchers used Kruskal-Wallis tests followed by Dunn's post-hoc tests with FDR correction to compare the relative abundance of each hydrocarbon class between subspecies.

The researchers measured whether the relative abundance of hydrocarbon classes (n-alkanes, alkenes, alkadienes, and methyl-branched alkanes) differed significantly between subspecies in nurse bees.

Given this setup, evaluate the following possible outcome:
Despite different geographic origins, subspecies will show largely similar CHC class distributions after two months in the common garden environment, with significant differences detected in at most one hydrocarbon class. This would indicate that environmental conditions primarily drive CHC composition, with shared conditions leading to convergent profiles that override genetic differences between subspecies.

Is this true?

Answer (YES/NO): NO